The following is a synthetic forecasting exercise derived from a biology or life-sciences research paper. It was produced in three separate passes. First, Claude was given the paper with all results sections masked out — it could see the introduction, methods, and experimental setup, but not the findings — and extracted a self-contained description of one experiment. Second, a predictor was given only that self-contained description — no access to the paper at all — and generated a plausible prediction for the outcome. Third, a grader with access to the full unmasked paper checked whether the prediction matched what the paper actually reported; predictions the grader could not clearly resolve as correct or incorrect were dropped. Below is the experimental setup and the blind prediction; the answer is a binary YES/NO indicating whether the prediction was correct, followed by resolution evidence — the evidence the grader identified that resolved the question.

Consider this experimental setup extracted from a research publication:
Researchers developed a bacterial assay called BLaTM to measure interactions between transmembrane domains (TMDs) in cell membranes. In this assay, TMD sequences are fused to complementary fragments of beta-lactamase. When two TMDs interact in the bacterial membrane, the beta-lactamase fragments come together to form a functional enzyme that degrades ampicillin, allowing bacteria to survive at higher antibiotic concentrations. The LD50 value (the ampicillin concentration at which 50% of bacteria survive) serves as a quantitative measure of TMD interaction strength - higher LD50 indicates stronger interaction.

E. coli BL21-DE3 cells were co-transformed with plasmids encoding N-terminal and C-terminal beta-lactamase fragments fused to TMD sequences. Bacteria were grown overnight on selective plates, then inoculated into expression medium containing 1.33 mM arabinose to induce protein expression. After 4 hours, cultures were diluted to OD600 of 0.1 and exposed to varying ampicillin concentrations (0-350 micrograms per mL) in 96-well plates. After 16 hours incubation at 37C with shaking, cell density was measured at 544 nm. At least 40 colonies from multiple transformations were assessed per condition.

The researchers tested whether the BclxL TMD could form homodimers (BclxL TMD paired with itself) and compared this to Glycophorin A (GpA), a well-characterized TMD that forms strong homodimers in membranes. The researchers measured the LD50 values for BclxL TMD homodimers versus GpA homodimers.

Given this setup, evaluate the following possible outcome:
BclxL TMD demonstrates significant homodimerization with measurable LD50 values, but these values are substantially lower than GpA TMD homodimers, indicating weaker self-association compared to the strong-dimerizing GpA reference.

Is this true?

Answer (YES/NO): YES